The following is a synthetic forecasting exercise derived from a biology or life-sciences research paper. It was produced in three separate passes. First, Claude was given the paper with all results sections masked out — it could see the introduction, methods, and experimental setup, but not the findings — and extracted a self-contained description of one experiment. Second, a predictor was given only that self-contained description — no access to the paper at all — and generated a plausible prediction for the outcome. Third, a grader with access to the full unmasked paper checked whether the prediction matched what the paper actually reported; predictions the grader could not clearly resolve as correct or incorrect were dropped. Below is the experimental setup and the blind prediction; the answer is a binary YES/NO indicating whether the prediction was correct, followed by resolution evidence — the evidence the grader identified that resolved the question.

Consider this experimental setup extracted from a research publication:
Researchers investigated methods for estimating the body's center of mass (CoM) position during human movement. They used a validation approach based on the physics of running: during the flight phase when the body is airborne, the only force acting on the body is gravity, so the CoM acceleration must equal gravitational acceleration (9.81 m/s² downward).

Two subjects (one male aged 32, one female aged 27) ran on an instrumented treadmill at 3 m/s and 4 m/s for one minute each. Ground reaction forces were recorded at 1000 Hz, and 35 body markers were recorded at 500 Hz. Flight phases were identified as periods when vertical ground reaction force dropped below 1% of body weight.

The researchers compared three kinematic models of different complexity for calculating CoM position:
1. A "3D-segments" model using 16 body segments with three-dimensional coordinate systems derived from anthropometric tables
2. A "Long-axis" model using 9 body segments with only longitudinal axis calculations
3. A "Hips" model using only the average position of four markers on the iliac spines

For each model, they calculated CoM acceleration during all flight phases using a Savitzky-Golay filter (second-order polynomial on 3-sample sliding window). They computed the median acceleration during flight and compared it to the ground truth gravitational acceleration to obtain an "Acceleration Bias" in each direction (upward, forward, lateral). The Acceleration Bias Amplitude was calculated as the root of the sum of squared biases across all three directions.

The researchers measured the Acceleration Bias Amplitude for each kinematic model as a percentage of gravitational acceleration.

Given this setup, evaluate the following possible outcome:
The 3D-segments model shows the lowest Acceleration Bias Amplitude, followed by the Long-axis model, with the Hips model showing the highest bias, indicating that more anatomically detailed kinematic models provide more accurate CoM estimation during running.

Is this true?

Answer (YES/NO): YES